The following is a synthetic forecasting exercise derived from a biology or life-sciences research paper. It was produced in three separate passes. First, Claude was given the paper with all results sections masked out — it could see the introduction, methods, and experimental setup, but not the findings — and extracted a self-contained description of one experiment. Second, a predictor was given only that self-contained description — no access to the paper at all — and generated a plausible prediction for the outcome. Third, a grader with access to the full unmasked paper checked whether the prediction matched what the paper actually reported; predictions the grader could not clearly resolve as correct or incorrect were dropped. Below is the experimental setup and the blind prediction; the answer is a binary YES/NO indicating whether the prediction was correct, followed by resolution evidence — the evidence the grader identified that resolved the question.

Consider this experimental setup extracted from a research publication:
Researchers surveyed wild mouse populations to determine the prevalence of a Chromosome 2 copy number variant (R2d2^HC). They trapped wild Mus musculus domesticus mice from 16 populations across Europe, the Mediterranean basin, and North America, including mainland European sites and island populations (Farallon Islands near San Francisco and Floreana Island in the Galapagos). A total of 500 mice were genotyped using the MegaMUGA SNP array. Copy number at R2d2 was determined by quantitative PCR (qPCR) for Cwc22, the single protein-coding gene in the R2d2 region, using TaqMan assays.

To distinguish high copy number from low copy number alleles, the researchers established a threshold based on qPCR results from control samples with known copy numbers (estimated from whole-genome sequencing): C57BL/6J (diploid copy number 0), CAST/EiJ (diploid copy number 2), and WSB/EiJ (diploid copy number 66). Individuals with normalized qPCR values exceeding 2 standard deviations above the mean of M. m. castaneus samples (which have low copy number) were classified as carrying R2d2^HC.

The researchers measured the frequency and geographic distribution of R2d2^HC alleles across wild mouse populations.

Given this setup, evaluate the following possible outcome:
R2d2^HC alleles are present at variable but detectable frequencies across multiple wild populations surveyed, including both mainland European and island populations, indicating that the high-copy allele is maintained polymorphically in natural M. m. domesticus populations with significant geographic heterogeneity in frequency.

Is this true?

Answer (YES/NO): YES